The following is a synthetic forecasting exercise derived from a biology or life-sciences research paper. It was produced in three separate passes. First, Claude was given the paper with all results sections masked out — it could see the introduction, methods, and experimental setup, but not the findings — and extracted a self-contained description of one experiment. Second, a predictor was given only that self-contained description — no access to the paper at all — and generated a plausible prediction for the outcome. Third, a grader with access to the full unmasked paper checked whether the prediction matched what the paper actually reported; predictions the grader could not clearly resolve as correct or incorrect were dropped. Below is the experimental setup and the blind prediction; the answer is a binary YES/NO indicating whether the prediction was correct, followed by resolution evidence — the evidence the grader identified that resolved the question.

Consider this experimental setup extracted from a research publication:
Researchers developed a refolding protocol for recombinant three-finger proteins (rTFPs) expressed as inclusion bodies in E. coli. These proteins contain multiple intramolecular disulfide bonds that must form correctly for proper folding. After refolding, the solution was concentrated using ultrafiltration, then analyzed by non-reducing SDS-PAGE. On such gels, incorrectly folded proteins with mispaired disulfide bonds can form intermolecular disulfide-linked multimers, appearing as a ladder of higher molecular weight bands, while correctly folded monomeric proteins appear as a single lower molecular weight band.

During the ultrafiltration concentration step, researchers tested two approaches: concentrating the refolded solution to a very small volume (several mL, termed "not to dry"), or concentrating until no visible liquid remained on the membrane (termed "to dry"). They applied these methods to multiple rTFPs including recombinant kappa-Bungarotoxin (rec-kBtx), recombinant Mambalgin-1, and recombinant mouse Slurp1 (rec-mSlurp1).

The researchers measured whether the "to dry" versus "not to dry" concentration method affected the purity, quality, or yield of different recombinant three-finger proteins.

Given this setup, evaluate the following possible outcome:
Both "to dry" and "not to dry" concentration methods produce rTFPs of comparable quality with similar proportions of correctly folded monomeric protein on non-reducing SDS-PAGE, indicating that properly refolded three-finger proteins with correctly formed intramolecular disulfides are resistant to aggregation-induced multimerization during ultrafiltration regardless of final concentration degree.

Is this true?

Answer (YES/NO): NO